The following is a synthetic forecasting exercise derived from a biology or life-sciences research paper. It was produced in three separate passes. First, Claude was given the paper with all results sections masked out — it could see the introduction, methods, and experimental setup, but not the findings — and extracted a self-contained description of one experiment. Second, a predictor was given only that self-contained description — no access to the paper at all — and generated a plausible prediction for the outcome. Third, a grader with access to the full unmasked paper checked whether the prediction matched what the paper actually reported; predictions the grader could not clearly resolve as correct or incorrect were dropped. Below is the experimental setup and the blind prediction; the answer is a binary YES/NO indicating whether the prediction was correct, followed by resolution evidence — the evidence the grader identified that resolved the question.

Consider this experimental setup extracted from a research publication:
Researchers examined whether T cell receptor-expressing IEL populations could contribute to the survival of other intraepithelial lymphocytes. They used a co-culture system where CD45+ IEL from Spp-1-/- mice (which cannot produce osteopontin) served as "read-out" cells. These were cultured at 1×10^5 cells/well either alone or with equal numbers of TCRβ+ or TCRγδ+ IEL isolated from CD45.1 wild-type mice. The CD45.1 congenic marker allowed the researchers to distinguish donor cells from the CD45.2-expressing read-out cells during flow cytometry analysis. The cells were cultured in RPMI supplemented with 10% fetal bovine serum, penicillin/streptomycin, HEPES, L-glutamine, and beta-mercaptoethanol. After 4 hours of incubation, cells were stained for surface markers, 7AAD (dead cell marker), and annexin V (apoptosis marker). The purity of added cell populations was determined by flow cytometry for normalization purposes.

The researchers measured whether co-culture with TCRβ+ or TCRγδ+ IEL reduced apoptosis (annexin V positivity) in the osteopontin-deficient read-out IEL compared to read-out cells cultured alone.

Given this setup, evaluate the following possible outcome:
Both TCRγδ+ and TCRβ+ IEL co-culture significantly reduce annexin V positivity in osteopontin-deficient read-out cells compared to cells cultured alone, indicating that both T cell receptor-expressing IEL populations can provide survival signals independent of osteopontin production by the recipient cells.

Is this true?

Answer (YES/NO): NO